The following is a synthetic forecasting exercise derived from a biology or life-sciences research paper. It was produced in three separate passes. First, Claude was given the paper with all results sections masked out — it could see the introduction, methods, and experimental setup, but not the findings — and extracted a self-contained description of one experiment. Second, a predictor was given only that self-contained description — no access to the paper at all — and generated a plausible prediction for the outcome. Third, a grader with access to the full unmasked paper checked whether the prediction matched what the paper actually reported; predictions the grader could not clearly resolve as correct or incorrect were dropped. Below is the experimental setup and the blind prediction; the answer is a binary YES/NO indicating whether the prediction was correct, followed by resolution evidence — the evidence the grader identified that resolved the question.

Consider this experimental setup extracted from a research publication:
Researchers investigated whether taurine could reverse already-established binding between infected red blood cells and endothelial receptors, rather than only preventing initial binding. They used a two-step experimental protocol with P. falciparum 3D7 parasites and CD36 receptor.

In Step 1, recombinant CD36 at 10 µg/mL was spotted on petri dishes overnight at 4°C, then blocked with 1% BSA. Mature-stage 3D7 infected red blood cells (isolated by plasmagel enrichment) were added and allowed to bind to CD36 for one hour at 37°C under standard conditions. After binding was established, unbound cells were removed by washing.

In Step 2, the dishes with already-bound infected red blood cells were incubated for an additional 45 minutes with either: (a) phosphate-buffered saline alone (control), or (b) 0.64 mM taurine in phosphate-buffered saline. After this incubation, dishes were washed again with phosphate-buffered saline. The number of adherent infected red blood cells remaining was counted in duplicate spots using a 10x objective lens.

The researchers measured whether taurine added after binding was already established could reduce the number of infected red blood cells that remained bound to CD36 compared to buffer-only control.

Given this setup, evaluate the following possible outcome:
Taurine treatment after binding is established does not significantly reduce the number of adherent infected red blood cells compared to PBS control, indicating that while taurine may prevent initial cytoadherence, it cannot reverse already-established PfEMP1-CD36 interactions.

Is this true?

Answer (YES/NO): NO